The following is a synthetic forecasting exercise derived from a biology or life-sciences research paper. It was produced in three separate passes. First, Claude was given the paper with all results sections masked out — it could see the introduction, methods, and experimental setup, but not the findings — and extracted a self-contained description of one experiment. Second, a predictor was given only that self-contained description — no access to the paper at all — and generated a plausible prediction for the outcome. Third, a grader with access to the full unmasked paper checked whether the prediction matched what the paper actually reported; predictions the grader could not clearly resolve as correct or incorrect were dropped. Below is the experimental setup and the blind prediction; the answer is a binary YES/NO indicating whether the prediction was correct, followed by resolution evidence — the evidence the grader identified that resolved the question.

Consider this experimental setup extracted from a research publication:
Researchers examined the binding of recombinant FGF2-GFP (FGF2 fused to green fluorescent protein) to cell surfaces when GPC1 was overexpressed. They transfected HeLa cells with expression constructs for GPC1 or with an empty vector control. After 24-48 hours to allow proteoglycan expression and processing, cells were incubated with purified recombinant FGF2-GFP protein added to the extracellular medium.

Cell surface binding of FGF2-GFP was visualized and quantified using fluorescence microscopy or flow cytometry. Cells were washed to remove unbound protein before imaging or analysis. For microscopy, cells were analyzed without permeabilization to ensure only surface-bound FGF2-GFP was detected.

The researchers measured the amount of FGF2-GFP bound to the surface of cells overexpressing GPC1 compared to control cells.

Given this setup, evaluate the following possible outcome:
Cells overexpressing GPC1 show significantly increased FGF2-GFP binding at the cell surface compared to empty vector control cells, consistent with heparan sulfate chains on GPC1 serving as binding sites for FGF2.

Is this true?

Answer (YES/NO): YES